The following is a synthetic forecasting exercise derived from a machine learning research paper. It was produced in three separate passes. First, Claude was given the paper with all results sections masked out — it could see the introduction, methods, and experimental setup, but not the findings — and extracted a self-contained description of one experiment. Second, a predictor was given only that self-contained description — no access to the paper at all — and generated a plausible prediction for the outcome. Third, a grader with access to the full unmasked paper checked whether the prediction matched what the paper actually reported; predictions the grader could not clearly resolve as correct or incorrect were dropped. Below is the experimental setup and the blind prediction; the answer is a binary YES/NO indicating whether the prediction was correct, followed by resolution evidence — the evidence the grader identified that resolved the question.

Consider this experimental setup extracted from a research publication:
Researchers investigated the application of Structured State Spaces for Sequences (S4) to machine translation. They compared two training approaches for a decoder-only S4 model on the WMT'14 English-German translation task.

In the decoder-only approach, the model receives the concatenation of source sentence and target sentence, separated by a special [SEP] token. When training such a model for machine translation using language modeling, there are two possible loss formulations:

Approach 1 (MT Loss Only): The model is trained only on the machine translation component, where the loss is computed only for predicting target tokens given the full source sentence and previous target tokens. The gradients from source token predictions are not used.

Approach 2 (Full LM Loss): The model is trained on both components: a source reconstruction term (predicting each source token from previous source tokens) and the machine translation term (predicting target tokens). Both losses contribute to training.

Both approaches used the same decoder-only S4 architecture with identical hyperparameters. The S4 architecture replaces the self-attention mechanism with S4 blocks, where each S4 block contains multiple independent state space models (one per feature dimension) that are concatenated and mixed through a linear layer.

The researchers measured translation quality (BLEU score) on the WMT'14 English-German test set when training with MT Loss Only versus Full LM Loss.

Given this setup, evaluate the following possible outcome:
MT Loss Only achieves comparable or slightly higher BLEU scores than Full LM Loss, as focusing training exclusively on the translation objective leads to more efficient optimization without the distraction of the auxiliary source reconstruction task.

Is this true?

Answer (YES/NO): YES